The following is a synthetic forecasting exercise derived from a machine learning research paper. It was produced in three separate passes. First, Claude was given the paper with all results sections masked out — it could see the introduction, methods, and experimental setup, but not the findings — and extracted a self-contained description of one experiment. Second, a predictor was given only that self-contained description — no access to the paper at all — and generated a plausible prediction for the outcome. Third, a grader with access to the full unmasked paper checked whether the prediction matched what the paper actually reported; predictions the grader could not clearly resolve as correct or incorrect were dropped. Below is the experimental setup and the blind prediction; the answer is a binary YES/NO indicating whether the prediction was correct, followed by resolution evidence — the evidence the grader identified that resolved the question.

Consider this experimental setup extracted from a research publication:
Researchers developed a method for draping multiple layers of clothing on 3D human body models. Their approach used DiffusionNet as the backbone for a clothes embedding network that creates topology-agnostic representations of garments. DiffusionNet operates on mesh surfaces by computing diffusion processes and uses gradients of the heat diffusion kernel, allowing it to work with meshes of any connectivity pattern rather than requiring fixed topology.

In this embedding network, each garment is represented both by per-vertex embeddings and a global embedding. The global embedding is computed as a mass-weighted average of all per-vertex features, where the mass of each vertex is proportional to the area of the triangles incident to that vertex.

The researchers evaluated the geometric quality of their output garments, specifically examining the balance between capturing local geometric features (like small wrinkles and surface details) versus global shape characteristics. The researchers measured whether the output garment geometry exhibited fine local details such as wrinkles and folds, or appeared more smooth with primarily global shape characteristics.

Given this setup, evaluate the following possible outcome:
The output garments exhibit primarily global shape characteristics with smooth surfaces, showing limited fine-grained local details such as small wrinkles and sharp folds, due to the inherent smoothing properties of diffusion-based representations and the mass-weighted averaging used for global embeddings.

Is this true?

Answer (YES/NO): YES